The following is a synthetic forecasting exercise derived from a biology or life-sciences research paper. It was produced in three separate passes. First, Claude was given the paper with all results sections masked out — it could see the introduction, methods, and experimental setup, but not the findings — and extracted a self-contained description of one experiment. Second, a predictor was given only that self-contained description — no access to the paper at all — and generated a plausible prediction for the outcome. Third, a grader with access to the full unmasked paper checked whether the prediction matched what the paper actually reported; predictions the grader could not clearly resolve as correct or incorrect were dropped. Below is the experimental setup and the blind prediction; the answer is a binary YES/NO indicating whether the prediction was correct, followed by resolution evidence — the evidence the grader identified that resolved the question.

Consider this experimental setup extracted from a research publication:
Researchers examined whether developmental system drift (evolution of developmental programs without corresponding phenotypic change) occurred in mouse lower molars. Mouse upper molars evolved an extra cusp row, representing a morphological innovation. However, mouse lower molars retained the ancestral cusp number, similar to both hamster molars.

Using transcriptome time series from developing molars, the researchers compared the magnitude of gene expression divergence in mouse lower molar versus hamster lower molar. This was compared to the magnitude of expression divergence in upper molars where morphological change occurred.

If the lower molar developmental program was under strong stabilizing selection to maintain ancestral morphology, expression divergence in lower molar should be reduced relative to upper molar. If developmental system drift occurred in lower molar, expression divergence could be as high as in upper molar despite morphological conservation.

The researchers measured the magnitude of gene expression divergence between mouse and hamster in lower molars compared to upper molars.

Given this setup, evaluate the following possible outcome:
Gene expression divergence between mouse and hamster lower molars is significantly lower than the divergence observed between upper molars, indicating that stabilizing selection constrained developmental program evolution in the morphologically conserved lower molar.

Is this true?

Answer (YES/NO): NO